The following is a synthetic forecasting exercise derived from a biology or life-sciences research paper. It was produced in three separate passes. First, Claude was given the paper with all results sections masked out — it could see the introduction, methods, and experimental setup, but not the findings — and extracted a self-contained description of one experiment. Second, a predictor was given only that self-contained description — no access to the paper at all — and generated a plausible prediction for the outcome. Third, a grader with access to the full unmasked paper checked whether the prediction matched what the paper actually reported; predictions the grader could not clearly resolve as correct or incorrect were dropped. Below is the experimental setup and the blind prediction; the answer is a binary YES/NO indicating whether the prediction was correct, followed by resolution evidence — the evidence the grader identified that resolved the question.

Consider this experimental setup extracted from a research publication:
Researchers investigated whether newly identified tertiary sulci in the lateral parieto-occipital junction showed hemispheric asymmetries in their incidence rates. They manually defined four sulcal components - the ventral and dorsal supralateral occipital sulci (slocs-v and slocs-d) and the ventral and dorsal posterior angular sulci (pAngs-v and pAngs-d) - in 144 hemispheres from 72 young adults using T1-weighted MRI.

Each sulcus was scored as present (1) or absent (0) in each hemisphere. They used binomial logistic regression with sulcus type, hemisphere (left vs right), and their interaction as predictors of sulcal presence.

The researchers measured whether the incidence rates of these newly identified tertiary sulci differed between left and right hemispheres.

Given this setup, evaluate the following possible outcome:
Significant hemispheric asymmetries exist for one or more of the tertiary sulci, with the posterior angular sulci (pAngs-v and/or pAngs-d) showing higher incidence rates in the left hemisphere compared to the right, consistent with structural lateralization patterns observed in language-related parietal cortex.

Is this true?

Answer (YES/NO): NO